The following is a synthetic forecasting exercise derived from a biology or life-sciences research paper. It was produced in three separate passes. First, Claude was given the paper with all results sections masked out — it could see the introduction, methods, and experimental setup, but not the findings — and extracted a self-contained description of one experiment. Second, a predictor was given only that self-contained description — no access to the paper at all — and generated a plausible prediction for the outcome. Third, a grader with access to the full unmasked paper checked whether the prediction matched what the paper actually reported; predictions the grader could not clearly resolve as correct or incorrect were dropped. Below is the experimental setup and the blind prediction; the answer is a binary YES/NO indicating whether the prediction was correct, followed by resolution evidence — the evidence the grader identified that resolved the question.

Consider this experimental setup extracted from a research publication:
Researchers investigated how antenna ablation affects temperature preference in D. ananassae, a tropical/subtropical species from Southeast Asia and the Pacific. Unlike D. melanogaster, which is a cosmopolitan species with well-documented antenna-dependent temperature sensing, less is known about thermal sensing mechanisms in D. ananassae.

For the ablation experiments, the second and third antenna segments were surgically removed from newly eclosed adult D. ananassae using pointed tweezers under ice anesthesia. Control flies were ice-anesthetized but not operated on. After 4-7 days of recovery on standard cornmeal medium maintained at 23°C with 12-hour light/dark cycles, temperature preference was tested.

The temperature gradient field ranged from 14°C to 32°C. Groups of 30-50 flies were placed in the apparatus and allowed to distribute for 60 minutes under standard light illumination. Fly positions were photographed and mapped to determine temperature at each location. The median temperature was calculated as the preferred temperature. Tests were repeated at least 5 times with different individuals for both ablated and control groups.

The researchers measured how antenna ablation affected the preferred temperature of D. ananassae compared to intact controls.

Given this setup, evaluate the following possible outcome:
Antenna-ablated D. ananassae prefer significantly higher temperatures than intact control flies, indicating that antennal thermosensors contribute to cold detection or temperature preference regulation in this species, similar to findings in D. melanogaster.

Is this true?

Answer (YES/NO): NO